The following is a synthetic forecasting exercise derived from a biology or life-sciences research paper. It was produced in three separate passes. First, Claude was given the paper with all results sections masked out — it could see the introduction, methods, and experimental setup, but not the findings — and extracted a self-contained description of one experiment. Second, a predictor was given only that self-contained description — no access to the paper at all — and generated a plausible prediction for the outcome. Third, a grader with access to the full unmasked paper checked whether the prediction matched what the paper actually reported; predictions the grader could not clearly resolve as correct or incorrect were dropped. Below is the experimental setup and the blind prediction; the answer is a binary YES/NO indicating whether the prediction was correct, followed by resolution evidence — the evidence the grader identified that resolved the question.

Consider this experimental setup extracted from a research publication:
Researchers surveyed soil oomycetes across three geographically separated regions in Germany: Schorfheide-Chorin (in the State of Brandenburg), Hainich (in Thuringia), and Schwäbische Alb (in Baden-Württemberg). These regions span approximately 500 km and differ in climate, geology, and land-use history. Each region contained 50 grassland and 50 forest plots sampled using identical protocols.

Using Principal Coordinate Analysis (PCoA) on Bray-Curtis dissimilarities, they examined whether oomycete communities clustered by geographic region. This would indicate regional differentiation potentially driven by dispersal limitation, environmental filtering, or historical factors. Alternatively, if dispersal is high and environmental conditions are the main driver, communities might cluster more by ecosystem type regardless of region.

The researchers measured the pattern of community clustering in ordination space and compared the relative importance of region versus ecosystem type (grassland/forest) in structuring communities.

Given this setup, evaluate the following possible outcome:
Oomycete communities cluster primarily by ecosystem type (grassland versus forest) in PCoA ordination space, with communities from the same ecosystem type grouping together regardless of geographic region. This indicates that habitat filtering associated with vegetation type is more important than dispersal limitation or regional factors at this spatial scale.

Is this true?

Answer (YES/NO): NO